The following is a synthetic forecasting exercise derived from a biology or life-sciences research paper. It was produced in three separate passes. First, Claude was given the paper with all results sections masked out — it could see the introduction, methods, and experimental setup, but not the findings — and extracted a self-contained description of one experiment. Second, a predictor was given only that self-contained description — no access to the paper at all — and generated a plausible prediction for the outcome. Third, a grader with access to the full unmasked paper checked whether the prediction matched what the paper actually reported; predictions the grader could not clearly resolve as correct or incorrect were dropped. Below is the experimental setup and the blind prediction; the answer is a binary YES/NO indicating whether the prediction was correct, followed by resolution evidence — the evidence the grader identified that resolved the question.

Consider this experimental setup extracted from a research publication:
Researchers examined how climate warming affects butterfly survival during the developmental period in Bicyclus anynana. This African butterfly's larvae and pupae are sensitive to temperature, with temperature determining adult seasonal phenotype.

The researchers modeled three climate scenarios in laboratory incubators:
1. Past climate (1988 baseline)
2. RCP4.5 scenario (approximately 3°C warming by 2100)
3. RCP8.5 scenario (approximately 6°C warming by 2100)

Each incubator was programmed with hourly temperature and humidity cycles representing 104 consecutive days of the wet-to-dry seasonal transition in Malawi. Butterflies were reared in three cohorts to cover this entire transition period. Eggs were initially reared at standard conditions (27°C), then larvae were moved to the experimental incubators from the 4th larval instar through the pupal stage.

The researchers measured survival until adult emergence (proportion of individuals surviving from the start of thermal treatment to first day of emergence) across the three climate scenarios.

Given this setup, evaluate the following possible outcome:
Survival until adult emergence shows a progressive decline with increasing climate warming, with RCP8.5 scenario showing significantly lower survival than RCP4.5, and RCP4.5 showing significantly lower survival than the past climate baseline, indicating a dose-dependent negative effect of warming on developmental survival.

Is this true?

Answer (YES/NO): NO